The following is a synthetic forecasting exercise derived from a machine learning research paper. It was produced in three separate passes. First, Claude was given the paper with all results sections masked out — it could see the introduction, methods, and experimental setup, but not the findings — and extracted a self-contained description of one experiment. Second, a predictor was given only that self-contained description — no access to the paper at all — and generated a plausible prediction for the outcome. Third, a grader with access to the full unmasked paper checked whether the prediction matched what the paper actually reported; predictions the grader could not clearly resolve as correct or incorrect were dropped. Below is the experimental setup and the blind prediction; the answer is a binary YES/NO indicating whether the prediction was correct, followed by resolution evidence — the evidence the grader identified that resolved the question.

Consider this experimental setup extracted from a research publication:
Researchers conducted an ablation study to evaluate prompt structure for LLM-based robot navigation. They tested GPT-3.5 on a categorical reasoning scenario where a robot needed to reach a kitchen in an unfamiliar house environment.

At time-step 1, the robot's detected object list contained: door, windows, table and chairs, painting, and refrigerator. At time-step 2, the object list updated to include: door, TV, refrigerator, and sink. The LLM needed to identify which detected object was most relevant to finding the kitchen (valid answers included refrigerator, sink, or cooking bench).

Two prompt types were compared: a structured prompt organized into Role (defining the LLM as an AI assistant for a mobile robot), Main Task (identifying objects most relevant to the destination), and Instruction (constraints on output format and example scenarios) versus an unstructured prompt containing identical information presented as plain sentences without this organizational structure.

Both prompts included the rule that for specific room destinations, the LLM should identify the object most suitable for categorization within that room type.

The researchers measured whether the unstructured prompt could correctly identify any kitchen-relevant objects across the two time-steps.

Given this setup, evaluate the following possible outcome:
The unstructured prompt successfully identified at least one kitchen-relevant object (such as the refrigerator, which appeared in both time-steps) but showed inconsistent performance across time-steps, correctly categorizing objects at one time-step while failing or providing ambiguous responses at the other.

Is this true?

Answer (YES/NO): NO